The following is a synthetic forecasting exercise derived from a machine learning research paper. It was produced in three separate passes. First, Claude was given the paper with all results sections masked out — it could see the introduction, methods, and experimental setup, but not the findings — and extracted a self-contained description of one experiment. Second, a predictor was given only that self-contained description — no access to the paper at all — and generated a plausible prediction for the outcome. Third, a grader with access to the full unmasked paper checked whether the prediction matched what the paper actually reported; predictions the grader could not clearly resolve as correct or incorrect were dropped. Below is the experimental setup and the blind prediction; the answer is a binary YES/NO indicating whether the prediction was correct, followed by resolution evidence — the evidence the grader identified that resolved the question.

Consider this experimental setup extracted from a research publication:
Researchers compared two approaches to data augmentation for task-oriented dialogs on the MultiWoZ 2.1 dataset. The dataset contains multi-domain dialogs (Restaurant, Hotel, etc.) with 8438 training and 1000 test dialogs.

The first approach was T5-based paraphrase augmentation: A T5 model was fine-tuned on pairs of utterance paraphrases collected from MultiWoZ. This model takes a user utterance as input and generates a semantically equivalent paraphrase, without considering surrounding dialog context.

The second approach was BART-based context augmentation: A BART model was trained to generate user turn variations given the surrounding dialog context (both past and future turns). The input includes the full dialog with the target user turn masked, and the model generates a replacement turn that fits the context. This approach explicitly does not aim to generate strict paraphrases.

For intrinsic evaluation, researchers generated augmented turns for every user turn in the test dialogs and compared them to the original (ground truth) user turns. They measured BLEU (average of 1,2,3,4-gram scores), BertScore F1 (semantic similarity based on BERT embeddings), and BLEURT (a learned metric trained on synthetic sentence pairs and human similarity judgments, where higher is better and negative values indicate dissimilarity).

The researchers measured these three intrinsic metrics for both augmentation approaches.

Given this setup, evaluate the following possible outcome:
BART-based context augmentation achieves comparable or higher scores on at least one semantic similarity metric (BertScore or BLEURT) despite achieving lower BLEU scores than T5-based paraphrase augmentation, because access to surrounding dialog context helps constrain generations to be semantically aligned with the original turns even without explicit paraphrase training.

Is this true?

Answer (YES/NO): NO